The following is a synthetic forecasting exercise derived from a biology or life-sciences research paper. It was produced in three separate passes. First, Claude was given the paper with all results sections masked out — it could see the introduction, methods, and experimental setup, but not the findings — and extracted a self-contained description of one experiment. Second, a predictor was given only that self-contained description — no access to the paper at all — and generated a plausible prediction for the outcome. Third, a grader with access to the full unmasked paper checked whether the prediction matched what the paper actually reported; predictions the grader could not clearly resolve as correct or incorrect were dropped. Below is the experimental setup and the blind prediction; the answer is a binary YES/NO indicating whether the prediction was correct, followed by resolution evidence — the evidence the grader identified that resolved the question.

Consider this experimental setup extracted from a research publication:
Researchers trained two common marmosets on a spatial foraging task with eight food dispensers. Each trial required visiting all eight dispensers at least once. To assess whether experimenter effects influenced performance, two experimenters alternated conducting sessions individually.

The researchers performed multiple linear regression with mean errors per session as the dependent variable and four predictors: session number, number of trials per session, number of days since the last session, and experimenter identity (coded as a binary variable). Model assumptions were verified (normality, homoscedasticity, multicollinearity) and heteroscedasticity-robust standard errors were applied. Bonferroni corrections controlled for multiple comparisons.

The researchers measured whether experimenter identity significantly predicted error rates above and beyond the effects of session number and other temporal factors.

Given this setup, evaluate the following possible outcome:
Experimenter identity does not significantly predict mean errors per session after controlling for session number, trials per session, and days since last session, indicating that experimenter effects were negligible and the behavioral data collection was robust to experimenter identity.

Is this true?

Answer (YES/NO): YES